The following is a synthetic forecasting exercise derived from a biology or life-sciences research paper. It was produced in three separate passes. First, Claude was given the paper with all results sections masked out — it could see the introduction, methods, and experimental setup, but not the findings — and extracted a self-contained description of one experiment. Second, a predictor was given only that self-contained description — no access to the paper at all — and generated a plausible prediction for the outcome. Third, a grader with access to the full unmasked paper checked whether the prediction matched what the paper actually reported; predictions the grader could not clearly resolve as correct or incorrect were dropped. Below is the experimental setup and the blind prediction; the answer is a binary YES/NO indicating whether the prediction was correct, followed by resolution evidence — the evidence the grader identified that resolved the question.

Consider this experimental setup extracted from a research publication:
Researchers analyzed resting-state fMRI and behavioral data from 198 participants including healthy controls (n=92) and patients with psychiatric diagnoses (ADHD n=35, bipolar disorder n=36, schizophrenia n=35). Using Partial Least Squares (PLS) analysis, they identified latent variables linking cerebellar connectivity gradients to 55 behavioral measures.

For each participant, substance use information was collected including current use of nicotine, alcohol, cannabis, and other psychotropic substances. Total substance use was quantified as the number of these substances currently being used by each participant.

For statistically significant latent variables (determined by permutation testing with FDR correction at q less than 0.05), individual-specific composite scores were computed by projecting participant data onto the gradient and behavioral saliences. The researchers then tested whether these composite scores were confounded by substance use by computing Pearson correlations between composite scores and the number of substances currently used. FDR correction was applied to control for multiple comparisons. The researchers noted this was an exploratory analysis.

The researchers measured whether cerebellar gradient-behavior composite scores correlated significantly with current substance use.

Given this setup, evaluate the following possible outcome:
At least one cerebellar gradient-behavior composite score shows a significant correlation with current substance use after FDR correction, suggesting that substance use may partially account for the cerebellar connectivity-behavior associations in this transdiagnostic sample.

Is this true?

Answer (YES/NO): NO